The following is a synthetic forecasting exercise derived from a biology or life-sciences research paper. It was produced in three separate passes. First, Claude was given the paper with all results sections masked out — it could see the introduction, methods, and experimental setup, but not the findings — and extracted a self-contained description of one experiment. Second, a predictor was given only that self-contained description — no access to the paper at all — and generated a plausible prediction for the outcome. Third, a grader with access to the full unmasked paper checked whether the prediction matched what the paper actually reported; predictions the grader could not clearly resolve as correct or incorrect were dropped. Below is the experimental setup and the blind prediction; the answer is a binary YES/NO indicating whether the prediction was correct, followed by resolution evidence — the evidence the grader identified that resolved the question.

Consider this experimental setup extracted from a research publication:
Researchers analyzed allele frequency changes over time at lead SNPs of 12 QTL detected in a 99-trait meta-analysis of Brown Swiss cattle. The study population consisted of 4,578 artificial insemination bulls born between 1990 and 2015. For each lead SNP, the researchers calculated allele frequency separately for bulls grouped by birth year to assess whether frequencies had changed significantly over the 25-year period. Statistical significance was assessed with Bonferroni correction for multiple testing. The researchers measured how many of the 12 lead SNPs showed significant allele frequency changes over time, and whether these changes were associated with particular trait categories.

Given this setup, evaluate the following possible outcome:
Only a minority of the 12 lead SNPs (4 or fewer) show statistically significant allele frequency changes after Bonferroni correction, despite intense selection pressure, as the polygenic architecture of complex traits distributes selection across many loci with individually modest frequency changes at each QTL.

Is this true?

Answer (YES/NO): NO